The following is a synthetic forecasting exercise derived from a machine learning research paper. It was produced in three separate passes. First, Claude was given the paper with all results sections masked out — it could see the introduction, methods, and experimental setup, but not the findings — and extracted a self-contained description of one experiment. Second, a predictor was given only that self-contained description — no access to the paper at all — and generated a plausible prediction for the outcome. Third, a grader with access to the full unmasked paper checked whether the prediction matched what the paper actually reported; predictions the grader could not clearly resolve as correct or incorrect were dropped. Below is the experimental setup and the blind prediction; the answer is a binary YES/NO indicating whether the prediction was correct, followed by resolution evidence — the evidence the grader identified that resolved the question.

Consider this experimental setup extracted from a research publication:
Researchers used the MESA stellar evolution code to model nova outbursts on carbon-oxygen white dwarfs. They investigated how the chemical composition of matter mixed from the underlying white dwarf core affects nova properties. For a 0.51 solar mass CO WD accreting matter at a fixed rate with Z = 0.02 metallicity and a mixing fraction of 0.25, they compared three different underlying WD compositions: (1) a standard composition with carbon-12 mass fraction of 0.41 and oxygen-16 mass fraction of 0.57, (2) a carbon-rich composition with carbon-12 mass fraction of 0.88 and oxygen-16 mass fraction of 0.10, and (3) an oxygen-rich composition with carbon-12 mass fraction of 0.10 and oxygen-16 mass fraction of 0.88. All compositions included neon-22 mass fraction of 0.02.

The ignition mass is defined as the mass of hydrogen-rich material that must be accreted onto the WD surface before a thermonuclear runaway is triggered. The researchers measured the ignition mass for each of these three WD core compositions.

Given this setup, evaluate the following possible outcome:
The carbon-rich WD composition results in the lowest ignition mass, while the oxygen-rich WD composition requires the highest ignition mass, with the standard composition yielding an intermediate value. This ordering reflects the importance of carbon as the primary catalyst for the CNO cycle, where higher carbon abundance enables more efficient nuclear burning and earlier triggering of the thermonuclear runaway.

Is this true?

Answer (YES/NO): YES